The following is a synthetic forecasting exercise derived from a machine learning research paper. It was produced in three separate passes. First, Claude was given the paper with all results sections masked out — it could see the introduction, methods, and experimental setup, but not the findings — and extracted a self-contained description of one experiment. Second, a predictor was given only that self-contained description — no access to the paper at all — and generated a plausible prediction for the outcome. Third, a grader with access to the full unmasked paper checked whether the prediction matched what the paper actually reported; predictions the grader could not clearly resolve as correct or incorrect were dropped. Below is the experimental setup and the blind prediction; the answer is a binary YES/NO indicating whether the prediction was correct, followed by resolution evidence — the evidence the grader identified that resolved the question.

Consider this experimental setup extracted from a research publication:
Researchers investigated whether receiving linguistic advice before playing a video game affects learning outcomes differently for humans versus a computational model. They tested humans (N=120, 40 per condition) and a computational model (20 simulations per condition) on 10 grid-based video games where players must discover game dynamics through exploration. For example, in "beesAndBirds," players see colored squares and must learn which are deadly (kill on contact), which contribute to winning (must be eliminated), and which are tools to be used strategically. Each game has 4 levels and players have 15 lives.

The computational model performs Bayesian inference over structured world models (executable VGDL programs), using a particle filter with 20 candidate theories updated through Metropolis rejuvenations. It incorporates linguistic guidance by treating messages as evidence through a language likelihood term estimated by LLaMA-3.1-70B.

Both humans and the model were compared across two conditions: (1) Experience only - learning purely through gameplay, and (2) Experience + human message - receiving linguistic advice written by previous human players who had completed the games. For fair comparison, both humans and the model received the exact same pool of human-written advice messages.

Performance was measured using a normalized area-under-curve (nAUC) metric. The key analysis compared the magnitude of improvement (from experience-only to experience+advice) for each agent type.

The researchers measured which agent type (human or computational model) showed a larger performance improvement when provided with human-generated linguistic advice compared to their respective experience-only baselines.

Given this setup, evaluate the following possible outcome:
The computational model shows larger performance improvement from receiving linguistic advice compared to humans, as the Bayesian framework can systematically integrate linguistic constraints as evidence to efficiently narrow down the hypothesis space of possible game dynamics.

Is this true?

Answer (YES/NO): NO